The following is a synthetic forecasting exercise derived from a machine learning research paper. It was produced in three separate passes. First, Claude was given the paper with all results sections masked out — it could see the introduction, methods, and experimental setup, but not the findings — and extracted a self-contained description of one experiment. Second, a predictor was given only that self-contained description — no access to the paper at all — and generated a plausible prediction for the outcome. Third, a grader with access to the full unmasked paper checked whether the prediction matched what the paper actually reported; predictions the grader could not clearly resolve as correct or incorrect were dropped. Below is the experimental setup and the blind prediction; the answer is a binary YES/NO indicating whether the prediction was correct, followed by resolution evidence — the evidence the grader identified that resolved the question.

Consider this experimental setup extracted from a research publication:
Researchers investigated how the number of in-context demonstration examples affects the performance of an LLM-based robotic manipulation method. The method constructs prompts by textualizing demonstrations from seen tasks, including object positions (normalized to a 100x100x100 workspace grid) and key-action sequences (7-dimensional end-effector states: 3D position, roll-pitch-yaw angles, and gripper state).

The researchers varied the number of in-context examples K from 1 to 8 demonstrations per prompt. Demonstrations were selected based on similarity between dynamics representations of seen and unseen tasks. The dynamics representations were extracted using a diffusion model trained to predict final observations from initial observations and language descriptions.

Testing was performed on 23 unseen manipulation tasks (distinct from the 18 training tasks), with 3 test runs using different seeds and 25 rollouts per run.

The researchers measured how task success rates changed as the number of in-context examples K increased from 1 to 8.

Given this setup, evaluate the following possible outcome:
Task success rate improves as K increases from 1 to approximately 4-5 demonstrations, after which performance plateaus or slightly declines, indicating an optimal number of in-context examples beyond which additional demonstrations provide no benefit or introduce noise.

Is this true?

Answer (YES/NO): NO